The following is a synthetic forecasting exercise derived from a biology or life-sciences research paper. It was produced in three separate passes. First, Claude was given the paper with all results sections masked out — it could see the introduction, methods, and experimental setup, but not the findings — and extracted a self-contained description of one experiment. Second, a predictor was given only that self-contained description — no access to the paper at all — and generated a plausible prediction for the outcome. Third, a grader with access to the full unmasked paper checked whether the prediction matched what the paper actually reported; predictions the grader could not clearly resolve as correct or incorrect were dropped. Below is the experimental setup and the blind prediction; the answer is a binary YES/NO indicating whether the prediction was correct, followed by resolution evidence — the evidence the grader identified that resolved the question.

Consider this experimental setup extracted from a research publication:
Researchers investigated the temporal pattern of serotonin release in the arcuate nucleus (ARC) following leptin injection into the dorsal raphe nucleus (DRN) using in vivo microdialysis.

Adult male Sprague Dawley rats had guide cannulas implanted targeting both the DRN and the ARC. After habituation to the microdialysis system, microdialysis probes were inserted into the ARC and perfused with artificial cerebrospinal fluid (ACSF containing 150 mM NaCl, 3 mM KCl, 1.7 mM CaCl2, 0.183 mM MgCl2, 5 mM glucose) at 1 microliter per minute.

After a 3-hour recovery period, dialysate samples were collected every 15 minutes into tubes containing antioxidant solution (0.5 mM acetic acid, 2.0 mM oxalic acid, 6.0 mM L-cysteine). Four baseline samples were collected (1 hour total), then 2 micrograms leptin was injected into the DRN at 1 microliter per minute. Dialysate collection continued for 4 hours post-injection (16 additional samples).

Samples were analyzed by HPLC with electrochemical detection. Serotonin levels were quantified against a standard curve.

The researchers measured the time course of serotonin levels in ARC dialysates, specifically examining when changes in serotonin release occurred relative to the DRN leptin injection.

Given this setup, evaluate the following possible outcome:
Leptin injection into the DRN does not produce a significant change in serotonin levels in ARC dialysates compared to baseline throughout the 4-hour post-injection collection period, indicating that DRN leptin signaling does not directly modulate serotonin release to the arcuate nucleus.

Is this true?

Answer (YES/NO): NO